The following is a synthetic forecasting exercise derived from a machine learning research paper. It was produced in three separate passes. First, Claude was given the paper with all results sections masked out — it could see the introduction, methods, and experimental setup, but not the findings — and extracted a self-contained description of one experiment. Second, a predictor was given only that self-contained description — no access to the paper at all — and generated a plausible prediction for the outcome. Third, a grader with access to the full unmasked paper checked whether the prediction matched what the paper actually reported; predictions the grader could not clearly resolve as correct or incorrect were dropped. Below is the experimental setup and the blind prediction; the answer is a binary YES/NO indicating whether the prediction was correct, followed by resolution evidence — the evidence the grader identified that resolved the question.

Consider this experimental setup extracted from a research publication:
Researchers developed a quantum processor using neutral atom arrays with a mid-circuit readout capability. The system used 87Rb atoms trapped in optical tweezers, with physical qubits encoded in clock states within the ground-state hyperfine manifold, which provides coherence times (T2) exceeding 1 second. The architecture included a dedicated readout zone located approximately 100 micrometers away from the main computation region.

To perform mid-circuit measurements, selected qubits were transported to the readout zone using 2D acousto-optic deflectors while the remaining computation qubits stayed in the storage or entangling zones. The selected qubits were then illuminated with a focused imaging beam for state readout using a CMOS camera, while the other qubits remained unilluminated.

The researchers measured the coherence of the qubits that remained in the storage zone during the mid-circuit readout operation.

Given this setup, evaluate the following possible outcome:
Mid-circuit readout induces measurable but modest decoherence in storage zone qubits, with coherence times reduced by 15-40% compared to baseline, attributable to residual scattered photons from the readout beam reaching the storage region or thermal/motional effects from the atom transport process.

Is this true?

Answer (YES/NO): NO